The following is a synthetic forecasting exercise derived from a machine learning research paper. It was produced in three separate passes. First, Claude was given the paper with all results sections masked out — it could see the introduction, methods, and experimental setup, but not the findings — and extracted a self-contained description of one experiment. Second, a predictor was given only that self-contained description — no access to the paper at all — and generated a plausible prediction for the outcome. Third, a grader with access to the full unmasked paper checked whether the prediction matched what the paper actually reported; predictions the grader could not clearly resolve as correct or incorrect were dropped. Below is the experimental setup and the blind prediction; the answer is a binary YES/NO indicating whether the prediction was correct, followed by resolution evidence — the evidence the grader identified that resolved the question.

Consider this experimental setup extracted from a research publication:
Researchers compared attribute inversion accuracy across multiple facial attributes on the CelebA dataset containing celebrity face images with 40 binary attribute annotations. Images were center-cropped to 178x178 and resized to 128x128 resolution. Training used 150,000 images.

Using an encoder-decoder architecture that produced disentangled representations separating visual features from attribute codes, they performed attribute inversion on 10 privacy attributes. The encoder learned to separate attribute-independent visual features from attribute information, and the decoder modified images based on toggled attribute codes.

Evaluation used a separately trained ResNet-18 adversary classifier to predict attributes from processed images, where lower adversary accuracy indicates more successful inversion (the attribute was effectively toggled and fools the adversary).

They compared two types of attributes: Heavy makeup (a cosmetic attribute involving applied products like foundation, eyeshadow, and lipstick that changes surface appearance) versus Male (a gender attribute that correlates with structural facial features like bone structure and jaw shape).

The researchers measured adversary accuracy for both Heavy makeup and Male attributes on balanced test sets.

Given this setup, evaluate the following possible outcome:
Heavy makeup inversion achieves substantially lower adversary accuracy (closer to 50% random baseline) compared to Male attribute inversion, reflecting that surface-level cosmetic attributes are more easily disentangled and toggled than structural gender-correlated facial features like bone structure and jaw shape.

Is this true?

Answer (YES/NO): NO